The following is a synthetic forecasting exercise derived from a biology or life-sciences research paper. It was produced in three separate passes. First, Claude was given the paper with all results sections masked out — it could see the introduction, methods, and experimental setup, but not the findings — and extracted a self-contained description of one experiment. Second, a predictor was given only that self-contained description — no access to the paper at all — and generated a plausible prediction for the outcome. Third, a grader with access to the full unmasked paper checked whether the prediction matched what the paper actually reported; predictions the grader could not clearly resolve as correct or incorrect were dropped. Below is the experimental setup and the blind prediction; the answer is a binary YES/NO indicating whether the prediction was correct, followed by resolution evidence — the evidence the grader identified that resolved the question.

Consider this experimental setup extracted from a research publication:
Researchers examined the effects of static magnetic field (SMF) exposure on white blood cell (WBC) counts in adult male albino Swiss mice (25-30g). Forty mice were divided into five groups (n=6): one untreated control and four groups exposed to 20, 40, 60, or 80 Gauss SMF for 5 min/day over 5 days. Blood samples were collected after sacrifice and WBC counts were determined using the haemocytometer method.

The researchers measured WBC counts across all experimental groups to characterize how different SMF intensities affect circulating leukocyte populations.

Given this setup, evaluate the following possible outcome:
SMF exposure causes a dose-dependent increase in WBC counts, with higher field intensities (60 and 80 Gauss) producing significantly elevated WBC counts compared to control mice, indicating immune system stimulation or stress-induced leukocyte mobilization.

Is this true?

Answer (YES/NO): NO